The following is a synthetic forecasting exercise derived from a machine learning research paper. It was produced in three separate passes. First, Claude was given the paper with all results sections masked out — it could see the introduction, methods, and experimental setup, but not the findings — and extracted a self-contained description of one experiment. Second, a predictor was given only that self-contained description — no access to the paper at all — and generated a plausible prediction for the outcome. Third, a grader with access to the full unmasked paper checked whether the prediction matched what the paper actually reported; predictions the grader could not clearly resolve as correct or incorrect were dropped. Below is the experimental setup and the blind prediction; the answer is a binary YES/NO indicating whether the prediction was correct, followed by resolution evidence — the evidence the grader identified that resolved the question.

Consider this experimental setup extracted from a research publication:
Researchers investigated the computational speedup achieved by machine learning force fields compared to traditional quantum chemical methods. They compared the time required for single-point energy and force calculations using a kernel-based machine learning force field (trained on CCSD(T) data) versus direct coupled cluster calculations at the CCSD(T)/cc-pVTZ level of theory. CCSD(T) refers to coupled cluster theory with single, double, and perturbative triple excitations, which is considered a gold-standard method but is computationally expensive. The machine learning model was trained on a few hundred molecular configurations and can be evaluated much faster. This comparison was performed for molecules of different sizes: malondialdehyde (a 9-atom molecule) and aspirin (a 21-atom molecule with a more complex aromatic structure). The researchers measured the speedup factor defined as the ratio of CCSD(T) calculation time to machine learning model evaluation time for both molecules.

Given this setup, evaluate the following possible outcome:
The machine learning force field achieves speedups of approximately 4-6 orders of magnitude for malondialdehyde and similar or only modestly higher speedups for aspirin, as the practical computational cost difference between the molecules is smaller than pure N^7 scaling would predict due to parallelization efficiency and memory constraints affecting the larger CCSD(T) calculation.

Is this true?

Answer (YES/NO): NO